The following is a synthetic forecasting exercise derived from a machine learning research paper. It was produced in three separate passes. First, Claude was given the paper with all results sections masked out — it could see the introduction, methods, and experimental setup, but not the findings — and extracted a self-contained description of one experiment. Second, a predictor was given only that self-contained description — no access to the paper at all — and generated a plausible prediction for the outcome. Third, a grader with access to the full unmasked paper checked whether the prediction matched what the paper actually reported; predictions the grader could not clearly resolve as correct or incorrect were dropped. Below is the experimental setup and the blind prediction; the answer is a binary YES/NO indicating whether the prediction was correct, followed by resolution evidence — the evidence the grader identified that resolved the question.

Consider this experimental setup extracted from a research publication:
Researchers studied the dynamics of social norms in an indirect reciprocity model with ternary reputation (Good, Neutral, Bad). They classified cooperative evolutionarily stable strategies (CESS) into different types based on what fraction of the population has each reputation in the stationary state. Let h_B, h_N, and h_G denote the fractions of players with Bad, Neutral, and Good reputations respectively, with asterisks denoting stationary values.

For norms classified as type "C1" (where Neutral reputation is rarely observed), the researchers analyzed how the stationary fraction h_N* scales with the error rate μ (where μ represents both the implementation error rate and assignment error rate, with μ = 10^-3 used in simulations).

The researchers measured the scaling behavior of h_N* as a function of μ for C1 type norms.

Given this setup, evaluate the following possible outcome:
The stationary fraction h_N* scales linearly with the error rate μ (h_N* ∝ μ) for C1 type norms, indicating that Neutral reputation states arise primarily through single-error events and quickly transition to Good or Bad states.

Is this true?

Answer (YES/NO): YES